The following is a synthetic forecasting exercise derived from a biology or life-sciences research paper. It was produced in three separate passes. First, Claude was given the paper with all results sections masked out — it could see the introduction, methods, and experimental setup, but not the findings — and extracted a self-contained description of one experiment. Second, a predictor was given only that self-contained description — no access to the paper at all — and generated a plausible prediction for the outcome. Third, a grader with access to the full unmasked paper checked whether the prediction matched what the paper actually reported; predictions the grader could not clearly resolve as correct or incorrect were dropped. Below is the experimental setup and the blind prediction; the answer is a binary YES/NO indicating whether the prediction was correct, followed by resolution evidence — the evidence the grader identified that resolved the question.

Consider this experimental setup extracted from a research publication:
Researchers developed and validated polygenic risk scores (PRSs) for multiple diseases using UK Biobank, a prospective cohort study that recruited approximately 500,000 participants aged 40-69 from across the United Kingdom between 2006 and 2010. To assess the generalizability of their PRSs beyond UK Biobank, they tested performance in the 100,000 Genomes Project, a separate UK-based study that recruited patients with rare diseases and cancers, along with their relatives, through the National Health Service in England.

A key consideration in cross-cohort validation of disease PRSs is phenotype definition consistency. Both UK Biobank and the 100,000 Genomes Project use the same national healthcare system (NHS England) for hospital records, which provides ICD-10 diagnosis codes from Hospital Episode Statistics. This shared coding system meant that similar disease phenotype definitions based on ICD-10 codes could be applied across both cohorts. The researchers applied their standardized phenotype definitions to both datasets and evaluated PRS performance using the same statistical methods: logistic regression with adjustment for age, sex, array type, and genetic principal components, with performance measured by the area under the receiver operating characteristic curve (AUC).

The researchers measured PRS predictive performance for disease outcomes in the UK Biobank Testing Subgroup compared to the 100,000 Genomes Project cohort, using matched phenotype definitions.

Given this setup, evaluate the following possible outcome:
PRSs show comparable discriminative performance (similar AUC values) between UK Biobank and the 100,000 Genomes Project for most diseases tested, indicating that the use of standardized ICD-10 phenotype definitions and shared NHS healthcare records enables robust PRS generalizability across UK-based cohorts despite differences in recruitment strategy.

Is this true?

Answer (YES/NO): YES